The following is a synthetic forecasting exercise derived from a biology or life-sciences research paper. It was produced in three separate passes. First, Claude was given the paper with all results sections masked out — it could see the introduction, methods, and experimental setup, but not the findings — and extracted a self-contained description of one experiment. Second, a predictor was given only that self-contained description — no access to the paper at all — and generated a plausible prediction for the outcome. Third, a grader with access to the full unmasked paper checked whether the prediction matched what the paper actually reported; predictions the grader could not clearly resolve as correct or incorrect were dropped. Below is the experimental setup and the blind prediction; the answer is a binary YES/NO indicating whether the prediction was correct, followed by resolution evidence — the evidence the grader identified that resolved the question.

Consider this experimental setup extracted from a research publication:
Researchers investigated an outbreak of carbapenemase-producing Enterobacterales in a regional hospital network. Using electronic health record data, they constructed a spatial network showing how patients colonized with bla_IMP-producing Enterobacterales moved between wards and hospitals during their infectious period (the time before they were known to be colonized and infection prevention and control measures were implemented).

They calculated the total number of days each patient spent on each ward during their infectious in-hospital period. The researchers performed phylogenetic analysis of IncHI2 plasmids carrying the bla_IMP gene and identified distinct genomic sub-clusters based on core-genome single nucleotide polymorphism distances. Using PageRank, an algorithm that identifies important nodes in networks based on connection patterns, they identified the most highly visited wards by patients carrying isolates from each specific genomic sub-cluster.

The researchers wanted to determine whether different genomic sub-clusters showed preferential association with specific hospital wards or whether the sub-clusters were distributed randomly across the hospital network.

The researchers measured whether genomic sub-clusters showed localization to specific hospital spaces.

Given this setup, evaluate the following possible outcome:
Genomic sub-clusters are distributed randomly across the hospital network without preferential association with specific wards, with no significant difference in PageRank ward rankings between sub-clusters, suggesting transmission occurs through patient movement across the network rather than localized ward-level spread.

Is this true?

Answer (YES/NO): NO